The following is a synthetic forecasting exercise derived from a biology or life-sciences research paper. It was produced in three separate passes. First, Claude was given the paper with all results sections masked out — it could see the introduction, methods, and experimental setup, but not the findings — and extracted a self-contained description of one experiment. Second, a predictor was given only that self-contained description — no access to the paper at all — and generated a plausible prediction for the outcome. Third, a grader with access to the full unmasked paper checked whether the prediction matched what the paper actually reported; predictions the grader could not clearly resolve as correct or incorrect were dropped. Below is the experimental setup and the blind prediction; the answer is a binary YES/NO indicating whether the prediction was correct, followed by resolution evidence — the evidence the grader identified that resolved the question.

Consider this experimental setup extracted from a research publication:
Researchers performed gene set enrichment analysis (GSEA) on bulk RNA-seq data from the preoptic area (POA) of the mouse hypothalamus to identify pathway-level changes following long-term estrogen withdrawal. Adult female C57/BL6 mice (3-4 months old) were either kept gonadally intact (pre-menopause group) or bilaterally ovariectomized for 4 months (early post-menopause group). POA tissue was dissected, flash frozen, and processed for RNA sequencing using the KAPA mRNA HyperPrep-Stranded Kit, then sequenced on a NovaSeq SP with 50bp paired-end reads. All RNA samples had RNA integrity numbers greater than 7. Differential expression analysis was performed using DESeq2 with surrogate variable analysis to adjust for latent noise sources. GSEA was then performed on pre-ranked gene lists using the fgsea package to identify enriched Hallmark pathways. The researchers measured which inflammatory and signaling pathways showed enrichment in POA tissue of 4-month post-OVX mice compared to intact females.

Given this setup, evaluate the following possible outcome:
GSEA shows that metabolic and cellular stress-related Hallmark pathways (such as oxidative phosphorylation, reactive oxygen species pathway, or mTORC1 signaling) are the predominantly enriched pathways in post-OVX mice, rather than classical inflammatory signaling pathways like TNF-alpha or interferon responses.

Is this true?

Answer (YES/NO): NO